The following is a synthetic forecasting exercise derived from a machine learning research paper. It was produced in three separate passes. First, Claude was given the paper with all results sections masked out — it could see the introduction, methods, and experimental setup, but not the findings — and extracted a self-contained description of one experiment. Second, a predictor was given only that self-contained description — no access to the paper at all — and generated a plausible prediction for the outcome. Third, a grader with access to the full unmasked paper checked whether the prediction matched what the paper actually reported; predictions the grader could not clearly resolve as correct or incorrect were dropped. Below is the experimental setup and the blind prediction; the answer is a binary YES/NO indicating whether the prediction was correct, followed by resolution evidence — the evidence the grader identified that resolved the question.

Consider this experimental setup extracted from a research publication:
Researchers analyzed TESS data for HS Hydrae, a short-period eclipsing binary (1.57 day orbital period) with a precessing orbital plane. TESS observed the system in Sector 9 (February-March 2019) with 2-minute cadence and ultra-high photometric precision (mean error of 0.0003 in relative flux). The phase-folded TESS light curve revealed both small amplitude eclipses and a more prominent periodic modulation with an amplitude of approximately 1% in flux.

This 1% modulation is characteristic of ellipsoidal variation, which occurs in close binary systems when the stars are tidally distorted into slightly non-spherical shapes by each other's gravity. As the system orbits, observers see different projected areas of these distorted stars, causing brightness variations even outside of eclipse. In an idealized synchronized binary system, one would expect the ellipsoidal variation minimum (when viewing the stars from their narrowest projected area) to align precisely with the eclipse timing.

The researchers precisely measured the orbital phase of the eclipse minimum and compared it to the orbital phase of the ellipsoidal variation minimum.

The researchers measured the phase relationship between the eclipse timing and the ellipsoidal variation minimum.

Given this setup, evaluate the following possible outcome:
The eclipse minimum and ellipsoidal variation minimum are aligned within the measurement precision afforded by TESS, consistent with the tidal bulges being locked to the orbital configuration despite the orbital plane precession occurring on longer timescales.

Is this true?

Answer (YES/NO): NO